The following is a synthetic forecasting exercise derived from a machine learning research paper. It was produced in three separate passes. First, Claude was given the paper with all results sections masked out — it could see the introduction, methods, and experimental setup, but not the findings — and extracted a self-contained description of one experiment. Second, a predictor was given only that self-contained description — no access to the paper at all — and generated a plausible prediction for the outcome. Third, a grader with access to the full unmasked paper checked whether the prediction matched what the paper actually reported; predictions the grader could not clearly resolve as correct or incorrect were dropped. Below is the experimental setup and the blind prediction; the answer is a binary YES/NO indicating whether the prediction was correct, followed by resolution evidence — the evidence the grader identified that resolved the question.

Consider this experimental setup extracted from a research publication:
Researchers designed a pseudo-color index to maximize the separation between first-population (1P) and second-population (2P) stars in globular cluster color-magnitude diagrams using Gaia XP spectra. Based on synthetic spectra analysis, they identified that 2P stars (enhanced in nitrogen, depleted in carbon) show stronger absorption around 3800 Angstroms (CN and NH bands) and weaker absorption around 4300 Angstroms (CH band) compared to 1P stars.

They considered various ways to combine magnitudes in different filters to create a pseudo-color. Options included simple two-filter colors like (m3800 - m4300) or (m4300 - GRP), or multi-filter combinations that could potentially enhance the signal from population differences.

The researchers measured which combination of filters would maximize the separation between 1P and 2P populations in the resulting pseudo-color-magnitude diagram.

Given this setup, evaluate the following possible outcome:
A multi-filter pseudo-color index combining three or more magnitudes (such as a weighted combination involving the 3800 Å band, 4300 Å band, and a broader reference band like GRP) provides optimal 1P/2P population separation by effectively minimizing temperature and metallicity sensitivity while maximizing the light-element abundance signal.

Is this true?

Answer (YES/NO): NO